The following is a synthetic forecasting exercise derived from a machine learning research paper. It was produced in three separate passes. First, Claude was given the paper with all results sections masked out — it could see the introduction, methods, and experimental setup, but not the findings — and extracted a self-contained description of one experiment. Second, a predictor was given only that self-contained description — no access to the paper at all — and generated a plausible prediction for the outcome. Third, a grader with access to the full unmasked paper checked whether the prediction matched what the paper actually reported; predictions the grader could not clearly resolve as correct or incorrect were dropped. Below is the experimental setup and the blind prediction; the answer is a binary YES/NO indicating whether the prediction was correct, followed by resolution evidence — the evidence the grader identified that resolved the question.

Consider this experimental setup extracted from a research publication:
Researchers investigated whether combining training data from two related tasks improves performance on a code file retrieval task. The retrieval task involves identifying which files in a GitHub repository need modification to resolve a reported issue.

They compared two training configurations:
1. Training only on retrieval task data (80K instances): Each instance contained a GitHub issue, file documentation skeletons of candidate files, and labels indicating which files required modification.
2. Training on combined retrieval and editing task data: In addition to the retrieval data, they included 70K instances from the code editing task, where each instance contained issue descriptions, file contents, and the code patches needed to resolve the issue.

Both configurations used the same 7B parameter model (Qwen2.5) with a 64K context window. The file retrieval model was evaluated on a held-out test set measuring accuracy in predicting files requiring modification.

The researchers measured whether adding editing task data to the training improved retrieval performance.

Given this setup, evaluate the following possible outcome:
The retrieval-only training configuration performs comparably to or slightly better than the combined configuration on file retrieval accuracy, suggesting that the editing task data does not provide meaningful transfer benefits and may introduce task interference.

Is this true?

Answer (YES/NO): NO